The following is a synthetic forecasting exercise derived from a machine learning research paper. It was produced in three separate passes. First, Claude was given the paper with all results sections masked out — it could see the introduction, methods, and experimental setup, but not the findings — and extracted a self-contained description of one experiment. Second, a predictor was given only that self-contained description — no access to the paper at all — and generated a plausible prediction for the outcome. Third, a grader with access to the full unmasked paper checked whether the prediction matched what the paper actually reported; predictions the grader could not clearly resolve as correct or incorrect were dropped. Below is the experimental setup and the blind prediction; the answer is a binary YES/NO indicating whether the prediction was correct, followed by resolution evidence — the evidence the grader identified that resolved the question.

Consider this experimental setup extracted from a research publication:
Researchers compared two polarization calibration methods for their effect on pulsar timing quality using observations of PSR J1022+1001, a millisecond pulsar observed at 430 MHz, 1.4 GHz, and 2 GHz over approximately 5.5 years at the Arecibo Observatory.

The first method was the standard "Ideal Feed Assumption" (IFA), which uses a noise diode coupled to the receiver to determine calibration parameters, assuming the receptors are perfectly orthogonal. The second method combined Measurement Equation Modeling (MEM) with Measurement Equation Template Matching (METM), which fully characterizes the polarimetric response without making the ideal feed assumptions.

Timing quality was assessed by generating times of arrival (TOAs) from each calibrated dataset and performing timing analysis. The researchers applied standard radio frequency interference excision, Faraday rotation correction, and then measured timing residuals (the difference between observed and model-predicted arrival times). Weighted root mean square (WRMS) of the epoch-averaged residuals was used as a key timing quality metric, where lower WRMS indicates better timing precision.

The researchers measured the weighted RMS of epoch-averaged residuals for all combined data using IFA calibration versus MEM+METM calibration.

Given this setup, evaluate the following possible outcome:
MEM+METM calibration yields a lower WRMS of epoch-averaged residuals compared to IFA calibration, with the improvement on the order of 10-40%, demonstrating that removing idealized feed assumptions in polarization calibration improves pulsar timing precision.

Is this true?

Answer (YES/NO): NO